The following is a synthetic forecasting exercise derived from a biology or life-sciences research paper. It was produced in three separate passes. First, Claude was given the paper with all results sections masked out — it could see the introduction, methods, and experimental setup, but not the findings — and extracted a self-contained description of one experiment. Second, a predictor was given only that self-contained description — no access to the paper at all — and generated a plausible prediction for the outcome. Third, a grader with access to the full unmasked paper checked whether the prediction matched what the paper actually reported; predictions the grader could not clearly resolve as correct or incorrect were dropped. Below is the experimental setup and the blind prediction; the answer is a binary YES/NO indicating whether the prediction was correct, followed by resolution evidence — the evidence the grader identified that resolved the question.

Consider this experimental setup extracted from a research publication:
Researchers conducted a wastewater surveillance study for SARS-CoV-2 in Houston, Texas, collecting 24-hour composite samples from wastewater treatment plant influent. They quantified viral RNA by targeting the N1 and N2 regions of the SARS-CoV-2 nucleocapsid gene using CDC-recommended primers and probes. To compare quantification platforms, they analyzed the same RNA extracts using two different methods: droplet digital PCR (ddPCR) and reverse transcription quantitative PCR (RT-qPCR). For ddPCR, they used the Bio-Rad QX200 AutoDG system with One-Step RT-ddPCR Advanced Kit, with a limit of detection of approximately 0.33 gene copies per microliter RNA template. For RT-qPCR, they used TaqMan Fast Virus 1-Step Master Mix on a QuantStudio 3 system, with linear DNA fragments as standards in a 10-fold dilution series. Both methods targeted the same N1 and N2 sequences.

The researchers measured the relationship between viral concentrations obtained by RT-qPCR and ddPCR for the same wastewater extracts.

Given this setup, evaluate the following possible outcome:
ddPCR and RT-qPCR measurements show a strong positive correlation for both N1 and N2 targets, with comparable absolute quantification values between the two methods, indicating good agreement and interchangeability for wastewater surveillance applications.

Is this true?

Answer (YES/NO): NO